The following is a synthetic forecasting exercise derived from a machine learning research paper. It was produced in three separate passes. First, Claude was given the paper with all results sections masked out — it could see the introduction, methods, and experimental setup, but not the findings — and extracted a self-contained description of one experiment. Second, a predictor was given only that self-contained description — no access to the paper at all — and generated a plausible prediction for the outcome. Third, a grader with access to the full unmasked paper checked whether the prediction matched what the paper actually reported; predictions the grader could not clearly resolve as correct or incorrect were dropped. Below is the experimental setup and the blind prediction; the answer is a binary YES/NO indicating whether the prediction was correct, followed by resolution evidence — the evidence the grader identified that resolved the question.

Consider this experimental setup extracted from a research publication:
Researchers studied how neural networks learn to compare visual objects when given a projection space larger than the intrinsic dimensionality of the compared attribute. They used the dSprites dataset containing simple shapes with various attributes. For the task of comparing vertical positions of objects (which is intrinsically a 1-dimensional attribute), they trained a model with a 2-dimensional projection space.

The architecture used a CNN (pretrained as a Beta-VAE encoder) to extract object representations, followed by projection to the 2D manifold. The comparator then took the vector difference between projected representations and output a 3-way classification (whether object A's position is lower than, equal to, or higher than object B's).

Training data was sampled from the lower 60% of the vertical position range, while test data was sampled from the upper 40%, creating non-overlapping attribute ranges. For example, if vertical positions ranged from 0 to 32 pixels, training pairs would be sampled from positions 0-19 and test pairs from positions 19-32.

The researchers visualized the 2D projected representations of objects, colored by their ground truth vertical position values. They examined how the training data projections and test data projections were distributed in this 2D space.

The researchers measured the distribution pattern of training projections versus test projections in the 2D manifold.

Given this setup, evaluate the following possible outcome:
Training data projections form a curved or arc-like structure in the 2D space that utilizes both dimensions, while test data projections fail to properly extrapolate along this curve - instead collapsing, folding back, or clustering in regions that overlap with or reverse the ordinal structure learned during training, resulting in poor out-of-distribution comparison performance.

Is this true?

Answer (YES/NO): NO